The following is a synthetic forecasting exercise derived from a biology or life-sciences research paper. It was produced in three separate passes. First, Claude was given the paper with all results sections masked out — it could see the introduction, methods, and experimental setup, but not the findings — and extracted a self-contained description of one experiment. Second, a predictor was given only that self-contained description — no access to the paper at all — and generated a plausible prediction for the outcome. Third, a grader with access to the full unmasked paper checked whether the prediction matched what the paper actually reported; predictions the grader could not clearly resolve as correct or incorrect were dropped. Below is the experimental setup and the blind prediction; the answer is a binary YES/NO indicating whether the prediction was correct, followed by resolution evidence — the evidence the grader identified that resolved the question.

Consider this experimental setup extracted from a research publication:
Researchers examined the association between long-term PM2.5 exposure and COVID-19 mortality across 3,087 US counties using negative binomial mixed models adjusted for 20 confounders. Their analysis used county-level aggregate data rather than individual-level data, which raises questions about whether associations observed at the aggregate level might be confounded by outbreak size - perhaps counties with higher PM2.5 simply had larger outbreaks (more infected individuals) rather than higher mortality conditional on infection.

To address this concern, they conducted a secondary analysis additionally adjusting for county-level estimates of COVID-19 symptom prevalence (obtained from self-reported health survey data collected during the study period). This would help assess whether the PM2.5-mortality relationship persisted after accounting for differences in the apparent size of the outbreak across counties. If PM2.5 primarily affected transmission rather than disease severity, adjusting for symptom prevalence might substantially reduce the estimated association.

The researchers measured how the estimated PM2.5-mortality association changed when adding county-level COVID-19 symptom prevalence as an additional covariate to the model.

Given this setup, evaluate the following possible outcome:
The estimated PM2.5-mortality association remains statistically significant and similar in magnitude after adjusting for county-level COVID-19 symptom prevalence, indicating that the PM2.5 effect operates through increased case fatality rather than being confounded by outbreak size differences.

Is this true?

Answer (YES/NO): YES